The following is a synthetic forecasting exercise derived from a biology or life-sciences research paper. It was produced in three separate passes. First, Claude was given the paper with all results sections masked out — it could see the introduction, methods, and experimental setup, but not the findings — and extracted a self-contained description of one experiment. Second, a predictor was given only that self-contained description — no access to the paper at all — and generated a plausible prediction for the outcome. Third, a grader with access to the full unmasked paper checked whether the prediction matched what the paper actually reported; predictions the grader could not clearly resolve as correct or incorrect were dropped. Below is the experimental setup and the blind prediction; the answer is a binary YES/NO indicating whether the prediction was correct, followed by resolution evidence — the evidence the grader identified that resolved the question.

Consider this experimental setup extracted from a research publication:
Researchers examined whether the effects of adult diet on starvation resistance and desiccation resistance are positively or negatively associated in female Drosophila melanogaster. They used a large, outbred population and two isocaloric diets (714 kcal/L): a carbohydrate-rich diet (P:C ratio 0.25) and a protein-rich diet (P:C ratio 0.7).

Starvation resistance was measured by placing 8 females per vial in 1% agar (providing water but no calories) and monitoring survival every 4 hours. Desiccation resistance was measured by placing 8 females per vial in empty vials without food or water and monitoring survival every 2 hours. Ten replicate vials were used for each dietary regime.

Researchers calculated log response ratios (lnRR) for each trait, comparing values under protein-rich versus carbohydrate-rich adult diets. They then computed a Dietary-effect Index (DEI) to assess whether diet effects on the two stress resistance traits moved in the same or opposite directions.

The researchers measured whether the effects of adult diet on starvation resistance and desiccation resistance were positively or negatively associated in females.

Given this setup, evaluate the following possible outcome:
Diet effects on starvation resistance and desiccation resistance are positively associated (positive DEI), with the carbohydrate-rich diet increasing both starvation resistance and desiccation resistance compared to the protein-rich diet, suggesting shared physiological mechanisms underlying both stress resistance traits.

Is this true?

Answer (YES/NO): YES